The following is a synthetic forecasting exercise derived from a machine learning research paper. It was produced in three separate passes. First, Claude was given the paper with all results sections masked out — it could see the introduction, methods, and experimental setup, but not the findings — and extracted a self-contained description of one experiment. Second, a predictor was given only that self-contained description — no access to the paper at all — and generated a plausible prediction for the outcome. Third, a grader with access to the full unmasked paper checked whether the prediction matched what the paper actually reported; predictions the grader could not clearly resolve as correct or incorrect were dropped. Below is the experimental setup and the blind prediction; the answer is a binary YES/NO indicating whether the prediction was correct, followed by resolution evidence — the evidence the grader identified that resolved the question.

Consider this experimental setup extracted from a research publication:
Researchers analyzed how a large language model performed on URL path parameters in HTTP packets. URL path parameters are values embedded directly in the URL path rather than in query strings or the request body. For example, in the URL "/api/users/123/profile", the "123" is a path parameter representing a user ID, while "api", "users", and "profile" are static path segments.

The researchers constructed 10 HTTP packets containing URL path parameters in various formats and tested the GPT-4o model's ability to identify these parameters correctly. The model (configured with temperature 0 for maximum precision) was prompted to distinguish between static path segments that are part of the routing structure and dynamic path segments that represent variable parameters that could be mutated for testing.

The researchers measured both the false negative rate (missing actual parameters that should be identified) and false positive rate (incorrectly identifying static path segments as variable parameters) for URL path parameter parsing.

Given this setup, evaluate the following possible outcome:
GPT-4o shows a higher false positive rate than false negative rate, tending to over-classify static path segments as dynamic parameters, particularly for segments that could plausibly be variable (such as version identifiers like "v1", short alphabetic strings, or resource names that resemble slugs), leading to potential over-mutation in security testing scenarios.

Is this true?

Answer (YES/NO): NO